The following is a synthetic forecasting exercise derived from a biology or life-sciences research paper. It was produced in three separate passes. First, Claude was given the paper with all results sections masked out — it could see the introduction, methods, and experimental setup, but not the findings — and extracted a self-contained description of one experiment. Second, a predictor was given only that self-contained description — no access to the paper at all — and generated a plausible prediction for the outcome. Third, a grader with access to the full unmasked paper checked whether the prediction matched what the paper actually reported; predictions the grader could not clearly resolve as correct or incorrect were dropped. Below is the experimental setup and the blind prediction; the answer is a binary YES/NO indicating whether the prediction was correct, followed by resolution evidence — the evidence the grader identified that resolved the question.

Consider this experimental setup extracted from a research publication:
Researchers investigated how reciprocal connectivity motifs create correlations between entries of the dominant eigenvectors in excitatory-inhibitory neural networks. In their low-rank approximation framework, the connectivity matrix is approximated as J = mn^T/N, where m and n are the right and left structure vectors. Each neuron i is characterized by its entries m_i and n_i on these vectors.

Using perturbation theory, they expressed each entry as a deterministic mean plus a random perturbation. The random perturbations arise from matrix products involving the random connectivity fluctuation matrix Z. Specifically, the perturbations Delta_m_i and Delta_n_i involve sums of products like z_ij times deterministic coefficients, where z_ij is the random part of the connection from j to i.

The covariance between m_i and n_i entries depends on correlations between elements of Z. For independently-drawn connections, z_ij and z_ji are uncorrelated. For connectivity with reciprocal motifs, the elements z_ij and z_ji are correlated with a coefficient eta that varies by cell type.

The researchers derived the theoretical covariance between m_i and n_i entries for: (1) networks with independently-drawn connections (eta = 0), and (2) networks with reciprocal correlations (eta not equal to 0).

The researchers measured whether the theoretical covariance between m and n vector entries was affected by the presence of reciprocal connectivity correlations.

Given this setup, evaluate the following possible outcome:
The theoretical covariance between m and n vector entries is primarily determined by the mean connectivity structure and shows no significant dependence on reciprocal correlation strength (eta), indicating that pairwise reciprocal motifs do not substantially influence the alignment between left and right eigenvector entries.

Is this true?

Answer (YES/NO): NO